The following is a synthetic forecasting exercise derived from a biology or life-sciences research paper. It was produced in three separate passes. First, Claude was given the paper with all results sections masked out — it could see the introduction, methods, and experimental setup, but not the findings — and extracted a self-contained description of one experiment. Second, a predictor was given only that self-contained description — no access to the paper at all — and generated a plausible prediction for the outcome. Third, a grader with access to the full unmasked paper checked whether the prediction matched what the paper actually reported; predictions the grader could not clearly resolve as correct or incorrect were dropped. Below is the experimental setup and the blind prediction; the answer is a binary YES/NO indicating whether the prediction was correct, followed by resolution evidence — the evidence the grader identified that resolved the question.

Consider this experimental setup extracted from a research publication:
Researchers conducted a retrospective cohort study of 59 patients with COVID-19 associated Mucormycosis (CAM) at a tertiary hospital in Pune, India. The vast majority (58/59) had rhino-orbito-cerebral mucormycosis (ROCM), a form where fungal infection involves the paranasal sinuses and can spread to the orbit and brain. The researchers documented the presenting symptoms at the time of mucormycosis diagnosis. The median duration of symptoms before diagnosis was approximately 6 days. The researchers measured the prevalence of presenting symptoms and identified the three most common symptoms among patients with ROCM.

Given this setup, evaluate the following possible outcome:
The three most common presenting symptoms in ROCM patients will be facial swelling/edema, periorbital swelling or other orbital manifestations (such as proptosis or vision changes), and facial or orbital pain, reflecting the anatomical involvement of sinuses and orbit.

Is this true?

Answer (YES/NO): NO